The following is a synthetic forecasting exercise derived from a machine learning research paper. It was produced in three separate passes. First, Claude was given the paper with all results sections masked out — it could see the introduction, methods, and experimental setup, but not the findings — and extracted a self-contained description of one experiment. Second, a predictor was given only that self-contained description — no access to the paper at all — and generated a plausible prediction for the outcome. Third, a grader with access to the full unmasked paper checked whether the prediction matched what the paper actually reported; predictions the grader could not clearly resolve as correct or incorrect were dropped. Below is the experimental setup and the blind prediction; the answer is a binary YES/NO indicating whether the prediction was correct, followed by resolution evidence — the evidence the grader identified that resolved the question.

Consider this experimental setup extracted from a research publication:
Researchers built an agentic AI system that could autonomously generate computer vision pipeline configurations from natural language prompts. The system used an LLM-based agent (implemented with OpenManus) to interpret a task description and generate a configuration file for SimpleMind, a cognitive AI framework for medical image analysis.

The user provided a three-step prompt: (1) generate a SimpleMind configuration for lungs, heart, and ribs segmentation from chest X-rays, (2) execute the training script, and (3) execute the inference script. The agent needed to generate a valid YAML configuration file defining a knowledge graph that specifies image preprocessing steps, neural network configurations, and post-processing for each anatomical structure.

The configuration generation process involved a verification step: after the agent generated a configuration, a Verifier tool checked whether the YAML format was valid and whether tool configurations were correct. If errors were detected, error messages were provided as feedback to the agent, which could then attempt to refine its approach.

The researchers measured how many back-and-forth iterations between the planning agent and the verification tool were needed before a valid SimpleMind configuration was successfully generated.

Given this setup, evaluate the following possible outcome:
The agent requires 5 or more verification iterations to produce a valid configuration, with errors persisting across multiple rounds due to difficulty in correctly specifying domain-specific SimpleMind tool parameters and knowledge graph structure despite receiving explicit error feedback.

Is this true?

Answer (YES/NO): YES